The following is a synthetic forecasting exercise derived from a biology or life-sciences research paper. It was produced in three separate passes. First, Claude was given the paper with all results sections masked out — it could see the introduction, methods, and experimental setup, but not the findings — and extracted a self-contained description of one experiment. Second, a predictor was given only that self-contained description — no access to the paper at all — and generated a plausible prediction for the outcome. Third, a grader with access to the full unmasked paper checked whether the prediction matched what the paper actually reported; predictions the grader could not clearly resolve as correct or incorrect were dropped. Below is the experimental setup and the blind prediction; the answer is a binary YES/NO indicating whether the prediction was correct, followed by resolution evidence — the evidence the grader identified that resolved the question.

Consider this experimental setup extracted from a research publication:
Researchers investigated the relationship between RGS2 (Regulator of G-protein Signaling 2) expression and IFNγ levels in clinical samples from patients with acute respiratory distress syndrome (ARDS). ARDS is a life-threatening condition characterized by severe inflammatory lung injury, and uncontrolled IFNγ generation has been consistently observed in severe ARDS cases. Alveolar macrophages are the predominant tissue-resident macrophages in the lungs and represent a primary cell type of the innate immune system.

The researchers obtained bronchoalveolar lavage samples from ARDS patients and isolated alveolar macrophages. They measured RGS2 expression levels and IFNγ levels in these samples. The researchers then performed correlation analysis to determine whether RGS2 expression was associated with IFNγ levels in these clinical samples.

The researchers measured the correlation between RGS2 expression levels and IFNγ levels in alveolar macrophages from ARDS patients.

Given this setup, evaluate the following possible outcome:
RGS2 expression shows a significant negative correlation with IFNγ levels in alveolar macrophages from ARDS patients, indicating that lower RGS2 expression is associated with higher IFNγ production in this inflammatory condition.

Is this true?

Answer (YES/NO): YES